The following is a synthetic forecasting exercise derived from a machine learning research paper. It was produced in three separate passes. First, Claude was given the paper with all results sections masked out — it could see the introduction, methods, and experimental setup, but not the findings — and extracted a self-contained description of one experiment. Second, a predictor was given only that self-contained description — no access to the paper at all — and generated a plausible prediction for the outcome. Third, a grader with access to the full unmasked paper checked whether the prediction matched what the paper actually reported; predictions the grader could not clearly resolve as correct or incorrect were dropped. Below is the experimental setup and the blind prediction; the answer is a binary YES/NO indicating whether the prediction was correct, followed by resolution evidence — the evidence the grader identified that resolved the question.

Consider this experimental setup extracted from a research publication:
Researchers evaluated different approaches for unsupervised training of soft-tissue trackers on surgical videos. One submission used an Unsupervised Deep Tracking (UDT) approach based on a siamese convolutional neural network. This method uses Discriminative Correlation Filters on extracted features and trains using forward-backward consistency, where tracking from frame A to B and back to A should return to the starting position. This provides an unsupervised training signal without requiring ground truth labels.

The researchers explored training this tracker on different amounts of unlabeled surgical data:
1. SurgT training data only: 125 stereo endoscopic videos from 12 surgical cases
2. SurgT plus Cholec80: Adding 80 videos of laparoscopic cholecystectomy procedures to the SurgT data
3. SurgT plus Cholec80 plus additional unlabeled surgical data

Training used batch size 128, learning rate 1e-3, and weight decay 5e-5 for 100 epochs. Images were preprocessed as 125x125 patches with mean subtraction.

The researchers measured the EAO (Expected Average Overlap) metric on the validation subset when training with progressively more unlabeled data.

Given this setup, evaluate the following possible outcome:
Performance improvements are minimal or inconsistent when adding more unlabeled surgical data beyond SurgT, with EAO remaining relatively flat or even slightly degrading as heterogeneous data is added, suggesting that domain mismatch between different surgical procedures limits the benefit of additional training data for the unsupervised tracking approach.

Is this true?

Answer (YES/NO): NO